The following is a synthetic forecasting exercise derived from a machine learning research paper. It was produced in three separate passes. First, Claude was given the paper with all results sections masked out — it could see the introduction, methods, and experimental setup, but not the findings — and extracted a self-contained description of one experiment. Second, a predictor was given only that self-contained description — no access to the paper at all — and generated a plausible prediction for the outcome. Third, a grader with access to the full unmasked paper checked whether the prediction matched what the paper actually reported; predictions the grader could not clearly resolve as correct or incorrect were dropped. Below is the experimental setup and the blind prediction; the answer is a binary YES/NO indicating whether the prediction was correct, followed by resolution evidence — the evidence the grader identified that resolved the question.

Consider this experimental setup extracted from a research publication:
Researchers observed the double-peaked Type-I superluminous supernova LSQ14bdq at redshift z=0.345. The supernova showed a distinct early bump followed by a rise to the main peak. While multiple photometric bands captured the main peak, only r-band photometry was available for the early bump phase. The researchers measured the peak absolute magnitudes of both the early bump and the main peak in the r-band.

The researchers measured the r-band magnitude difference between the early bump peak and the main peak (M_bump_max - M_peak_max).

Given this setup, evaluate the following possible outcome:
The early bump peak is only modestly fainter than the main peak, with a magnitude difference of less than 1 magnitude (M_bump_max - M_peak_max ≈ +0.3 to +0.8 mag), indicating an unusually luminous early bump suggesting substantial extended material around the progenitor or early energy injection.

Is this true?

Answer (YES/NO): NO